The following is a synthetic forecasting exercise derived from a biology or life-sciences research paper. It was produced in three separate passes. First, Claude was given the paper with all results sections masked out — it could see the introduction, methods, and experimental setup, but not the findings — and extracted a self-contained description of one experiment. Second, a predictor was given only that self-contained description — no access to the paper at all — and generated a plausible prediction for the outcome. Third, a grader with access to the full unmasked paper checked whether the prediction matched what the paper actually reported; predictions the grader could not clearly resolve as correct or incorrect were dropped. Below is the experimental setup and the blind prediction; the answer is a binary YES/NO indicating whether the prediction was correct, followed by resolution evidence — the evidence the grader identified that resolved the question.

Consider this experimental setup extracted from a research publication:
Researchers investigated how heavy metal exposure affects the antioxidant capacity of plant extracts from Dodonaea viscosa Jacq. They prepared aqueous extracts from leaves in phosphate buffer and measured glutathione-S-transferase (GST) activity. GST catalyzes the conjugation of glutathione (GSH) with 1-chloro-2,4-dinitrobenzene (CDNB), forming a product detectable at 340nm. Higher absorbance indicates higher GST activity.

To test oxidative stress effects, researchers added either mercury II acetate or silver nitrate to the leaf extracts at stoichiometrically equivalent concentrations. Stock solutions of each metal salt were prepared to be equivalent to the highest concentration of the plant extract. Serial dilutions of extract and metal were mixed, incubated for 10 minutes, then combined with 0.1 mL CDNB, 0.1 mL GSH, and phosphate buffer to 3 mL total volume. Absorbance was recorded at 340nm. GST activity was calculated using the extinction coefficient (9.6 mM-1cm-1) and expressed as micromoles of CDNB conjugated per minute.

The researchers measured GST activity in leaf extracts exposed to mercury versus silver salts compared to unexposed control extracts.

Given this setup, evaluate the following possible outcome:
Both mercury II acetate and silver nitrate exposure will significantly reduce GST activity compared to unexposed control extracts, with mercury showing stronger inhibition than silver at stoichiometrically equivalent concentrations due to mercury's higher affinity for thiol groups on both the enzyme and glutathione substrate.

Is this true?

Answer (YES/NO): NO